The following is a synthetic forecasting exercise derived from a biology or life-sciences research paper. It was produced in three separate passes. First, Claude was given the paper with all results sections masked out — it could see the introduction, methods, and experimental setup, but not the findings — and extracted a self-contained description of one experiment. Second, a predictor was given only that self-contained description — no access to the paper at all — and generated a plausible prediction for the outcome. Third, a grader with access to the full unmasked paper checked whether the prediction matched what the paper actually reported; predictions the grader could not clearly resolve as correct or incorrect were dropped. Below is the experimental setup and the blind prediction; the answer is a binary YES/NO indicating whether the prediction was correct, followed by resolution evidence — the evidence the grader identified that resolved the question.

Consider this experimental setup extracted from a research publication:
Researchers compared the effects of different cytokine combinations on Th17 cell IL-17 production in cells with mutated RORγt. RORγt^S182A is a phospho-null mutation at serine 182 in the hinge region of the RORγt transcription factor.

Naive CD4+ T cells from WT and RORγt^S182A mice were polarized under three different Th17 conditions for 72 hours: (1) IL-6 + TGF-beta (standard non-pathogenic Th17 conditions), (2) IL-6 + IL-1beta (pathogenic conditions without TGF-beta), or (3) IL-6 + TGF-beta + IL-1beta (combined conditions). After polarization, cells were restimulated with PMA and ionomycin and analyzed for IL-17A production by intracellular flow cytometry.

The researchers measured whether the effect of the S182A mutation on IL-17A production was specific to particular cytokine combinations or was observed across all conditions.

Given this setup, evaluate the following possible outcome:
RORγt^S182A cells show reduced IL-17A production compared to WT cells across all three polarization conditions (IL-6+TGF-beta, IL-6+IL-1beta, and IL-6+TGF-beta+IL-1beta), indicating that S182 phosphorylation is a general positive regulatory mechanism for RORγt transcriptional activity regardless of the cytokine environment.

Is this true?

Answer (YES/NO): NO